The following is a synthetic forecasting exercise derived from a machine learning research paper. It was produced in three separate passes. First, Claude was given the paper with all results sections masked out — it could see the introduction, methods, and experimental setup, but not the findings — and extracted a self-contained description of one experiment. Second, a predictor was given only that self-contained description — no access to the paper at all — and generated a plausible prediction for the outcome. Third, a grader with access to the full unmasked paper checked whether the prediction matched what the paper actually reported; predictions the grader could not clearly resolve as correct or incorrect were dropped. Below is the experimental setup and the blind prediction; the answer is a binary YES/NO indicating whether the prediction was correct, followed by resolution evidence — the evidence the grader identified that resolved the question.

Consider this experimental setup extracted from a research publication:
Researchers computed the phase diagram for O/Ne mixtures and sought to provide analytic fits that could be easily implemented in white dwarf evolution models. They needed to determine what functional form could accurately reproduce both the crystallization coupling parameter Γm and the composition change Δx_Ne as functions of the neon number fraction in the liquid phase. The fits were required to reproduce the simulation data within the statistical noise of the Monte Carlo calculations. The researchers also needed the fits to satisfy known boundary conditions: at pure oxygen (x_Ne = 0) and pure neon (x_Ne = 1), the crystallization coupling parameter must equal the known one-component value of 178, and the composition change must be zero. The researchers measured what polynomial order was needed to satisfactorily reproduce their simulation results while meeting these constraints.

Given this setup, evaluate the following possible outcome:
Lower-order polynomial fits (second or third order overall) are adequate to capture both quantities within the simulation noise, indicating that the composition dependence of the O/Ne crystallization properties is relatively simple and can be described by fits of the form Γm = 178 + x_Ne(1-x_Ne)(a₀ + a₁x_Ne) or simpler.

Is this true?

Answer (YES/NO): NO